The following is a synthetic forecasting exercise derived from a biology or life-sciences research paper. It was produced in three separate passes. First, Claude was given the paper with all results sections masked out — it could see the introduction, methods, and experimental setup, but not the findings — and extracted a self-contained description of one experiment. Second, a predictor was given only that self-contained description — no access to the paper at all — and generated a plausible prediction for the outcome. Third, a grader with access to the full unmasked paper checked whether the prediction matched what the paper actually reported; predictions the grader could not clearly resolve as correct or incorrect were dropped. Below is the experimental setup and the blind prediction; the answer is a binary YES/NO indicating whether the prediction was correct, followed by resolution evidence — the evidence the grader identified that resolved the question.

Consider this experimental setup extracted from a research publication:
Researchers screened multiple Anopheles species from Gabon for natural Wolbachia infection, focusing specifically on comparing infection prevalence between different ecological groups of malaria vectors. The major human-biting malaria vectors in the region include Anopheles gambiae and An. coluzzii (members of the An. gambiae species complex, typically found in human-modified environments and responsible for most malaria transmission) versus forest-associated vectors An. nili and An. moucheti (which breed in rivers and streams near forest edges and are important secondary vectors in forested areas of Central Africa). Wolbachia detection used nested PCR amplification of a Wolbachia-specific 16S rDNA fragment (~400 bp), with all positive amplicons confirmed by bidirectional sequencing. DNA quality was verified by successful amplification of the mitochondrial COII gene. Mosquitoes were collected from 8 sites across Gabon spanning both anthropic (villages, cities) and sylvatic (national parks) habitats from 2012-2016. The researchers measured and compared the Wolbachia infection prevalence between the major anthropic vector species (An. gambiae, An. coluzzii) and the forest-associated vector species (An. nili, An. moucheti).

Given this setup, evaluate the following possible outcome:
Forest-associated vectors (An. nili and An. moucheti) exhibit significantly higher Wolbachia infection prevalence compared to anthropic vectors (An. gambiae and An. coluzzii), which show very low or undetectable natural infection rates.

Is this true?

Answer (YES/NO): YES